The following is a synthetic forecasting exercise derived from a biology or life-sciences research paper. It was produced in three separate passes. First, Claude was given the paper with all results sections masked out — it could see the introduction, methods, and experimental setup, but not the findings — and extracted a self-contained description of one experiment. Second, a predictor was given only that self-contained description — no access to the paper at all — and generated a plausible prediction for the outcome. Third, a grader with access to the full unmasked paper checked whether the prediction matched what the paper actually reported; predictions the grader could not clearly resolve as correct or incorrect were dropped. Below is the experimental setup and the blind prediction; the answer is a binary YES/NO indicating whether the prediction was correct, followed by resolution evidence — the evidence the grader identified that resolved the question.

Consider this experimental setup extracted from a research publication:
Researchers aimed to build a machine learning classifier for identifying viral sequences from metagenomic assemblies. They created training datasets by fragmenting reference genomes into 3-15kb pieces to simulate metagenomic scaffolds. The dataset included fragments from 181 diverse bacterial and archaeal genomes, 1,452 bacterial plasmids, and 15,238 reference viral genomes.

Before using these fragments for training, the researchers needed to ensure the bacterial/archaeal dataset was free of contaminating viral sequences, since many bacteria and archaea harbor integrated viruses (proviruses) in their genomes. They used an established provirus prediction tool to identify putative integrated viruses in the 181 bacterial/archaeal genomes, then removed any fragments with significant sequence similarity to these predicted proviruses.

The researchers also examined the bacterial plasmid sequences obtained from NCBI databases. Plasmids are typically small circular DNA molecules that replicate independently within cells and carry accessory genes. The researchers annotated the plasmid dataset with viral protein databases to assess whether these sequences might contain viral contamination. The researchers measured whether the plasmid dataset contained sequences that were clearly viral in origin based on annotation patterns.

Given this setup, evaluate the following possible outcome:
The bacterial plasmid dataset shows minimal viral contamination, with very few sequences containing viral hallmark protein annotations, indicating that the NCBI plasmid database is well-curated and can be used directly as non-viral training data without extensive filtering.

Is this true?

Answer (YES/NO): NO